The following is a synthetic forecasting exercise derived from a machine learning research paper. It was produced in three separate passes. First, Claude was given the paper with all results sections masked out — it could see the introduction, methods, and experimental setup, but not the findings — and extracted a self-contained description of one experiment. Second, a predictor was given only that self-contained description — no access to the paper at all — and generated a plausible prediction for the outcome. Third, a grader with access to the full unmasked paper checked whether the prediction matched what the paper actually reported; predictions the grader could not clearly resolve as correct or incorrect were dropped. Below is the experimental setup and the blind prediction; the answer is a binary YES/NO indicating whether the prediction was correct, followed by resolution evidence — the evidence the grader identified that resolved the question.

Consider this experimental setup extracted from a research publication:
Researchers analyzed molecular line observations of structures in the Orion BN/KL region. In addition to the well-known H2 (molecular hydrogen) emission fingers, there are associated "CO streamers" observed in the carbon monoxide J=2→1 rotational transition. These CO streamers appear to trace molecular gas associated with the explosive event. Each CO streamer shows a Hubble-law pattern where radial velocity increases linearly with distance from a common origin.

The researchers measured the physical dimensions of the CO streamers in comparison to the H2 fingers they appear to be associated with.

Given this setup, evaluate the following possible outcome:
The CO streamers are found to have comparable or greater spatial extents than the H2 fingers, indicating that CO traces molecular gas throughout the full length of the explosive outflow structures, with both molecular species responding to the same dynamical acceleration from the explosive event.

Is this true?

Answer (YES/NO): NO